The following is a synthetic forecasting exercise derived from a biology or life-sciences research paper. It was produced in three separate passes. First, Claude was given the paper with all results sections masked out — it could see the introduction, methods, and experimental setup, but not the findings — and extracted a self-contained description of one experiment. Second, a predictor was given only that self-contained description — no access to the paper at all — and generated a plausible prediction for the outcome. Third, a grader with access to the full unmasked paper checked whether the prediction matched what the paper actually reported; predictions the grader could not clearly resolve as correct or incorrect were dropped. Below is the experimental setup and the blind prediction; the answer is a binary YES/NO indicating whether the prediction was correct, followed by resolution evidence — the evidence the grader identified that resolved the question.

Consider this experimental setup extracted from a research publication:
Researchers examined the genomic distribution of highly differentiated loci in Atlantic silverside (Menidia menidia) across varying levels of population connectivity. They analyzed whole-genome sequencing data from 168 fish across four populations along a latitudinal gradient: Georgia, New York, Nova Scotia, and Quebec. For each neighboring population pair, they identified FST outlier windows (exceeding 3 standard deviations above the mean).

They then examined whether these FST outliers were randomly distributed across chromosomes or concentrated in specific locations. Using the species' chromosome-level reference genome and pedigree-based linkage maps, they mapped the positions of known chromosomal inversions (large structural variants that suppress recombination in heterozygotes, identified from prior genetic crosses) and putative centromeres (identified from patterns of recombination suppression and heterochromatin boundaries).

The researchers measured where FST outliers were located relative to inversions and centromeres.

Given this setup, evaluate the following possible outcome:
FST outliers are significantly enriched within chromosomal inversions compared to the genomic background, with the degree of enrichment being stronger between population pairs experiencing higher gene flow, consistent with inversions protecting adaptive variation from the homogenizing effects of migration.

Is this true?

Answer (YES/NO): YES